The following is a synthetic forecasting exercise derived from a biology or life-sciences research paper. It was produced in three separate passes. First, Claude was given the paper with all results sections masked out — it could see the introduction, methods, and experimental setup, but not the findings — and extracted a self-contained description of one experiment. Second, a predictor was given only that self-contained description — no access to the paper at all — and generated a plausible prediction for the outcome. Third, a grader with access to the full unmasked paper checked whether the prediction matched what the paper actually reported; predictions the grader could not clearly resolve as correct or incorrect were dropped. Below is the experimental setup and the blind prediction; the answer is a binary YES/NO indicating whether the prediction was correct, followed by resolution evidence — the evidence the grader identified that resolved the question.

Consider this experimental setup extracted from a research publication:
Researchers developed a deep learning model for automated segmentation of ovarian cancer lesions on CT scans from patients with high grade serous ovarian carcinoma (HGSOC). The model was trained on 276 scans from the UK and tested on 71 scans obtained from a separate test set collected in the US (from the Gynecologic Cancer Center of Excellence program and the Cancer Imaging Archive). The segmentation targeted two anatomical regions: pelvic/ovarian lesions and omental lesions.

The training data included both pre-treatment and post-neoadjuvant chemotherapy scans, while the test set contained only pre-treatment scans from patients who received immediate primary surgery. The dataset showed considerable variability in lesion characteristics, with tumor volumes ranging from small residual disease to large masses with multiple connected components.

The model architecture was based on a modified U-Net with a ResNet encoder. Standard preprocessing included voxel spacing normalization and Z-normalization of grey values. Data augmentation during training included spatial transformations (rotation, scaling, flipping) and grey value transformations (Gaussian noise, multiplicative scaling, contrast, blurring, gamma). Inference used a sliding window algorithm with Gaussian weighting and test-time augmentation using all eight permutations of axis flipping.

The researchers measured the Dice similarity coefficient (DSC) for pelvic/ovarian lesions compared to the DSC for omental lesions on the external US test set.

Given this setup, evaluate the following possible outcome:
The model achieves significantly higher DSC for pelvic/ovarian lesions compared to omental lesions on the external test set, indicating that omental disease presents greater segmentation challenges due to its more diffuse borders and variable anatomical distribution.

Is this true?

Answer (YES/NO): NO